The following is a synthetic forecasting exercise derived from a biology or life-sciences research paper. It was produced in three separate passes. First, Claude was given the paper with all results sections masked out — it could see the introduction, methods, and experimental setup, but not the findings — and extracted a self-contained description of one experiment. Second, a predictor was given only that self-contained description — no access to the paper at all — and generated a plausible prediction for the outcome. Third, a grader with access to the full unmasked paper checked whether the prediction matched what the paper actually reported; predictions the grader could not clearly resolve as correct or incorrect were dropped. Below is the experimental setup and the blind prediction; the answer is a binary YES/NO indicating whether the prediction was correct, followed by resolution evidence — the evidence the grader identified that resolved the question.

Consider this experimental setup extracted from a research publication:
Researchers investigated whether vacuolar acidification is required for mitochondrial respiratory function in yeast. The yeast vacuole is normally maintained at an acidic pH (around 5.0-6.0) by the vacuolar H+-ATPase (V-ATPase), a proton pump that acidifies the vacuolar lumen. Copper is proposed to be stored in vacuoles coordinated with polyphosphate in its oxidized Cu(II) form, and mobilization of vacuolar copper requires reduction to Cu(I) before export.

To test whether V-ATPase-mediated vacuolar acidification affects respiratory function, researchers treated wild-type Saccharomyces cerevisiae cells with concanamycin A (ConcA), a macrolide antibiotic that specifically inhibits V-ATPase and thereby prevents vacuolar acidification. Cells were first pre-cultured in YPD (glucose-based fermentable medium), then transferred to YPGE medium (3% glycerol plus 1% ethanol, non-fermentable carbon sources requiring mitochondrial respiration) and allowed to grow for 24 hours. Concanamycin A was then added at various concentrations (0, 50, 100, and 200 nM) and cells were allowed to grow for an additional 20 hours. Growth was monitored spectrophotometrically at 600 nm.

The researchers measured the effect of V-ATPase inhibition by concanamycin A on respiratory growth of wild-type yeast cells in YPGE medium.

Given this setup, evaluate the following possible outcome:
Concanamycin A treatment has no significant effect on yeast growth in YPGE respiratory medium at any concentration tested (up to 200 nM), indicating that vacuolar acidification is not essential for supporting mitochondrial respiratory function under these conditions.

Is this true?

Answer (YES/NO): NO